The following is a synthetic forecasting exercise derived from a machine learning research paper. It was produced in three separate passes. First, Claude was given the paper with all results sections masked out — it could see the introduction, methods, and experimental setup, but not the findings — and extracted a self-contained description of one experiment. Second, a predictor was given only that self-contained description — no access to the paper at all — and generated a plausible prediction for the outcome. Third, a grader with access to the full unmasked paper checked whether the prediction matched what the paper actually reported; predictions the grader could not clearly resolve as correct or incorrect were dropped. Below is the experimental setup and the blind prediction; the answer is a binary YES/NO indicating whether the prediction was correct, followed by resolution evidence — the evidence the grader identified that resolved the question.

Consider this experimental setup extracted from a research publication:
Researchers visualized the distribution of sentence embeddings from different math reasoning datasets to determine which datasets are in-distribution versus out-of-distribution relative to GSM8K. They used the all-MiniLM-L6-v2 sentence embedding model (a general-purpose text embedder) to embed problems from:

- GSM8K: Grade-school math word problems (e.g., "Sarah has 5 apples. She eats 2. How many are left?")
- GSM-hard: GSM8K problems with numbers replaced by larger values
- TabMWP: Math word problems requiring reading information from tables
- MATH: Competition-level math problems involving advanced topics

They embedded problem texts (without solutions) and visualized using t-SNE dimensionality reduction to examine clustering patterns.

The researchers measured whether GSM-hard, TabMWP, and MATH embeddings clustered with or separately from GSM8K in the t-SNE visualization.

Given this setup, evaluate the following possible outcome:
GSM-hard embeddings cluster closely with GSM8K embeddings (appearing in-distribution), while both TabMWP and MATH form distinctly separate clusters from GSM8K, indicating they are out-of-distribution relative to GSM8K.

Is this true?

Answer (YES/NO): YES